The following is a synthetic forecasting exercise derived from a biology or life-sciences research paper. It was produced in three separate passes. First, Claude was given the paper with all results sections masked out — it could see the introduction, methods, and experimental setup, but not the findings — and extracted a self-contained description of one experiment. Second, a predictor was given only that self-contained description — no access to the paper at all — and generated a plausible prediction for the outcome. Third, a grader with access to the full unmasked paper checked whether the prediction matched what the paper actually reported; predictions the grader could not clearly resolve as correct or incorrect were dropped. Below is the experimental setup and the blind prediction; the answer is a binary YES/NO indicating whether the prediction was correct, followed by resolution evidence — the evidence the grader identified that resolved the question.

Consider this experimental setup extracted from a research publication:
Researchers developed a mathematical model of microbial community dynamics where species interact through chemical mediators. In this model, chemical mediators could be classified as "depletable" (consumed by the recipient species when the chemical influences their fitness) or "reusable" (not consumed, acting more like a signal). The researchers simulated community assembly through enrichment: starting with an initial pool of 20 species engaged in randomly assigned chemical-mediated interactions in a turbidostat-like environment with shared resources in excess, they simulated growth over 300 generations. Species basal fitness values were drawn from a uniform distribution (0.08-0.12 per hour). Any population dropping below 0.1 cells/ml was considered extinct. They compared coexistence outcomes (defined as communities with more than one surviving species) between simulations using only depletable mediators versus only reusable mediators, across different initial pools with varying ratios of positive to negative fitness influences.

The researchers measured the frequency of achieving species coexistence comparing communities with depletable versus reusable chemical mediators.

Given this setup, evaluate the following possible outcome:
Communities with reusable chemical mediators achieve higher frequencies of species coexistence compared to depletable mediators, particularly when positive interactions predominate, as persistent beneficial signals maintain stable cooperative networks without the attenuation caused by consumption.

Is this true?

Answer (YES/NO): NO